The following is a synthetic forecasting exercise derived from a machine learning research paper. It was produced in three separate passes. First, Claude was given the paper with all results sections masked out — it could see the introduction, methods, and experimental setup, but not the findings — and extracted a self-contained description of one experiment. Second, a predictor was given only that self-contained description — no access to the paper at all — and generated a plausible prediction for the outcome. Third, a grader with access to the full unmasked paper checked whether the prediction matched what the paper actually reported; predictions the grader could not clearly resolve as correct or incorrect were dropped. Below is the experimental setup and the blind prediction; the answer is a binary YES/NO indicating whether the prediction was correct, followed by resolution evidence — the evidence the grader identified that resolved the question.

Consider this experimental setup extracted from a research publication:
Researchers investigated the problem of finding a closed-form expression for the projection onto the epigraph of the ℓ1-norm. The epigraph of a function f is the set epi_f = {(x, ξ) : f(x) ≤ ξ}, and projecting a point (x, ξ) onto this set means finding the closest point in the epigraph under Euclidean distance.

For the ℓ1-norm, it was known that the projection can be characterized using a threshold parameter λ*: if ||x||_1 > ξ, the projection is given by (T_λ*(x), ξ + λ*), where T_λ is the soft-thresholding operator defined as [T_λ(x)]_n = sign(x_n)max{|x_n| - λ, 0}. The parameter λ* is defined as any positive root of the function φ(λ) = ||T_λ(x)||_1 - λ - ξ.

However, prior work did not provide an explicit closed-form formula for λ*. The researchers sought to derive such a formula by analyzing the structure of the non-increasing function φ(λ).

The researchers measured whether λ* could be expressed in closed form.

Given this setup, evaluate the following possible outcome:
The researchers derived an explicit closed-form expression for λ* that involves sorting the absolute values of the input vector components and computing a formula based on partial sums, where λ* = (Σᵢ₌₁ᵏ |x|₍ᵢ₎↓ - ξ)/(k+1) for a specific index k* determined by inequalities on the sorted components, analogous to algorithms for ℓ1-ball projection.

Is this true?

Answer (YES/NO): YES